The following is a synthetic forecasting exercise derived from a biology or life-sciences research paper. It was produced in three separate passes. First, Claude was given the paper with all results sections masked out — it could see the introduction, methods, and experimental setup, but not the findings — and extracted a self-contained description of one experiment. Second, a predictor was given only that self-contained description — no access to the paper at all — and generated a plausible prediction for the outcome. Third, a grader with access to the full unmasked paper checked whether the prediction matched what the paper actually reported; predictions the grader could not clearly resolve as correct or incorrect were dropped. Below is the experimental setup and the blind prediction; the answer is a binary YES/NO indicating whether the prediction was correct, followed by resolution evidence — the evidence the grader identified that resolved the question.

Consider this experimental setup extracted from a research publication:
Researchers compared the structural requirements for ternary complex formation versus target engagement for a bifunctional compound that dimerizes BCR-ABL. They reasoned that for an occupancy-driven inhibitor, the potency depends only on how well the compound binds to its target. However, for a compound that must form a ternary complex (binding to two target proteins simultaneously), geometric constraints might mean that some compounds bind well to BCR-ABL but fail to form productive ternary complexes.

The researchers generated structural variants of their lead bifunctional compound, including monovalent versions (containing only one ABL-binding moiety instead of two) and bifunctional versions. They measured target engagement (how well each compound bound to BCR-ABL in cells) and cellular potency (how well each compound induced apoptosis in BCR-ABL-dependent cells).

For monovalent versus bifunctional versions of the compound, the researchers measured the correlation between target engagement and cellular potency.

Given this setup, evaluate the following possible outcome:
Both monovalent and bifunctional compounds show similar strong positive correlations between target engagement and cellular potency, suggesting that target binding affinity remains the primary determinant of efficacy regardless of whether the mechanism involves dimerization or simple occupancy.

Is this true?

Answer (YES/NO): NO